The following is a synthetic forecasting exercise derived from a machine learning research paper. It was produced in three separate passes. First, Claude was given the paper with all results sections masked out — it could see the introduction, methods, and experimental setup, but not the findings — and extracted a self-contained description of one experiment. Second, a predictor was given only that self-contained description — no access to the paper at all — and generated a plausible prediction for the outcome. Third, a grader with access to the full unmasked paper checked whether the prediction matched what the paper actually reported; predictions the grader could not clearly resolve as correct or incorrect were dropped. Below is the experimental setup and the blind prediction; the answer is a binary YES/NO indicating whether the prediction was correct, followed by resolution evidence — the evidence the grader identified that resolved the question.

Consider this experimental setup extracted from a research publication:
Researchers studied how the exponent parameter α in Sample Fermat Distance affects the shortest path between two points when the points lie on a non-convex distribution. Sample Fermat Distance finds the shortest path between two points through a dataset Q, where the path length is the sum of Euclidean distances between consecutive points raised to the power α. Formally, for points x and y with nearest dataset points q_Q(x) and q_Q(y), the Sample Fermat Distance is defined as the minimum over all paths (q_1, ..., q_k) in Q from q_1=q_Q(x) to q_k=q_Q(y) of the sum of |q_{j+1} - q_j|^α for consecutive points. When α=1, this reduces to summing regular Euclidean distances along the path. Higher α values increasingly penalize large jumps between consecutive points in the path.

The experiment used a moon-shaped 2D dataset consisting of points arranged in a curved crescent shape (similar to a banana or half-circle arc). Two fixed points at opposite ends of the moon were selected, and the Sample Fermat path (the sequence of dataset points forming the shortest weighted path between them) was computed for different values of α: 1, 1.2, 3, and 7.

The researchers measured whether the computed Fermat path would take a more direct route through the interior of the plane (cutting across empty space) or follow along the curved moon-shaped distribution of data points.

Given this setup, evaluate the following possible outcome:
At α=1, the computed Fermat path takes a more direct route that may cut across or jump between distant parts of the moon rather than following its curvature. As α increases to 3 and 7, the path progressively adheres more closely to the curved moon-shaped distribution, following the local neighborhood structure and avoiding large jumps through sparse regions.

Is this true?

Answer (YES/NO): YES